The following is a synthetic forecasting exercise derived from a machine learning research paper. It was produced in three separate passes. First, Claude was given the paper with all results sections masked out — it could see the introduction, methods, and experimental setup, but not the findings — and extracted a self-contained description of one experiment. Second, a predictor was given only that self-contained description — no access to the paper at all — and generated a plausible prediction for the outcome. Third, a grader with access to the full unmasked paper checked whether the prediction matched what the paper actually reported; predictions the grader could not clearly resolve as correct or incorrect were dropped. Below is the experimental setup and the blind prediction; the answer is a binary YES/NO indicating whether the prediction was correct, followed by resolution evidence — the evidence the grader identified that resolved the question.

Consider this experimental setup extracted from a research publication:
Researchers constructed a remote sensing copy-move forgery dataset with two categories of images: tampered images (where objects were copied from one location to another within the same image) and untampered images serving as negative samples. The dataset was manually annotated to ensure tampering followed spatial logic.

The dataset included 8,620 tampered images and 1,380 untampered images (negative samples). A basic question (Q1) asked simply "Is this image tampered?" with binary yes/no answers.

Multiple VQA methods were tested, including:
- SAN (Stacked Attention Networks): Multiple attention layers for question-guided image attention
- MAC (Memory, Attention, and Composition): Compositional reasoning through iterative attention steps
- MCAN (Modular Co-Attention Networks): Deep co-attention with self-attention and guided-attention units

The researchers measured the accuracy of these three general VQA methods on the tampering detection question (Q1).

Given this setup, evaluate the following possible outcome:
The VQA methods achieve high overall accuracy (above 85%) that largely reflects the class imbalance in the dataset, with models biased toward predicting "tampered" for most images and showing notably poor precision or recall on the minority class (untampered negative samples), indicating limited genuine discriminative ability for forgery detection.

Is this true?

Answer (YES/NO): NO